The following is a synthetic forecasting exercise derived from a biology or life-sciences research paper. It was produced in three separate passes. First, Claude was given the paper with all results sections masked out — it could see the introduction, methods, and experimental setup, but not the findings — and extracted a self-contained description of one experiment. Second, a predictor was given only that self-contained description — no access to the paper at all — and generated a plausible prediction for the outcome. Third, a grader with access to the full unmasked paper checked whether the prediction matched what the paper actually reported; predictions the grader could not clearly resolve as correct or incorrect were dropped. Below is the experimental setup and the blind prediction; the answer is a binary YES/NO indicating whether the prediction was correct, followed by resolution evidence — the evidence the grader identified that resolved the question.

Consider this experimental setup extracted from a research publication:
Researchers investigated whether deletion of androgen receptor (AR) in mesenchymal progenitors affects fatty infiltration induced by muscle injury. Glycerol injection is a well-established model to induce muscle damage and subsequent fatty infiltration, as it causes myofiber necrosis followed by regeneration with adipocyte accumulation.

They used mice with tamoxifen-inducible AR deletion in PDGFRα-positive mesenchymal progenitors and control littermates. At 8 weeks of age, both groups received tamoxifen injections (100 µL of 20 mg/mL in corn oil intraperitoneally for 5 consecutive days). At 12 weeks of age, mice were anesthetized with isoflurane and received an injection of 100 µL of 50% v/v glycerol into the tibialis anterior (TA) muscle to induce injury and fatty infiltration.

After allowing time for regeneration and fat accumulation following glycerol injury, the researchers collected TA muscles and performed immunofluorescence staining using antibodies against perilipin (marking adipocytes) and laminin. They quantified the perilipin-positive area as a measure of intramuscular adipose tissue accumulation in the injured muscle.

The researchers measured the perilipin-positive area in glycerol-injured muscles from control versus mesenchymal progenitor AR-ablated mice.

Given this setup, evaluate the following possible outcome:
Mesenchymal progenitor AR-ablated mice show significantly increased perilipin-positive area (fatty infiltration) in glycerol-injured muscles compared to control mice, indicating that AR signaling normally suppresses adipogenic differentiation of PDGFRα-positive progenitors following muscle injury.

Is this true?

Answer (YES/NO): NO